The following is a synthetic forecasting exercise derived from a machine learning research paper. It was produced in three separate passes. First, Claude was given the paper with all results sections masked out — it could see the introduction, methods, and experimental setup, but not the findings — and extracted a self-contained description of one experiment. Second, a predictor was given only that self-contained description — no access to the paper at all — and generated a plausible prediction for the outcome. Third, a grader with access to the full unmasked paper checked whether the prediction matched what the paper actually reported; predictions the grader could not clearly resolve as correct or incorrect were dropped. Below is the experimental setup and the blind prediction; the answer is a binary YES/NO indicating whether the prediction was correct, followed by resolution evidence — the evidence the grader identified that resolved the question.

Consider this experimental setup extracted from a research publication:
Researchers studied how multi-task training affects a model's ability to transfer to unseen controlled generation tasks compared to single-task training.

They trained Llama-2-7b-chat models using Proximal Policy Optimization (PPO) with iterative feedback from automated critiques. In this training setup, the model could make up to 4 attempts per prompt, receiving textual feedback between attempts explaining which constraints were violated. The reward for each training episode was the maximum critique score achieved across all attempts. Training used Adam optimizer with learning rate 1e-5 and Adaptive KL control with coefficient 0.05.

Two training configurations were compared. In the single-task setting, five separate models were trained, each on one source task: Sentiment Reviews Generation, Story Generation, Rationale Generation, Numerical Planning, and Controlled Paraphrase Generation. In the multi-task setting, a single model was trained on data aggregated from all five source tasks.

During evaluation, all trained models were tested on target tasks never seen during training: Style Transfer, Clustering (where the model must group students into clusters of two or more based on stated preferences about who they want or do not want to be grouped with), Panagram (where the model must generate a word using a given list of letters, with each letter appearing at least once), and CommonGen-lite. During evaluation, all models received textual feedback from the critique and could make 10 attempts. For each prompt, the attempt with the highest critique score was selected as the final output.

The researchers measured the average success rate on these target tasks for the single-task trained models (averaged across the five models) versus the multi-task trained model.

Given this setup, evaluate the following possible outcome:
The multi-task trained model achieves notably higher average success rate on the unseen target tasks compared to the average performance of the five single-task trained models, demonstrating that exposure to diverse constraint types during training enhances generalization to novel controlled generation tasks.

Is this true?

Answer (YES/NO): YES